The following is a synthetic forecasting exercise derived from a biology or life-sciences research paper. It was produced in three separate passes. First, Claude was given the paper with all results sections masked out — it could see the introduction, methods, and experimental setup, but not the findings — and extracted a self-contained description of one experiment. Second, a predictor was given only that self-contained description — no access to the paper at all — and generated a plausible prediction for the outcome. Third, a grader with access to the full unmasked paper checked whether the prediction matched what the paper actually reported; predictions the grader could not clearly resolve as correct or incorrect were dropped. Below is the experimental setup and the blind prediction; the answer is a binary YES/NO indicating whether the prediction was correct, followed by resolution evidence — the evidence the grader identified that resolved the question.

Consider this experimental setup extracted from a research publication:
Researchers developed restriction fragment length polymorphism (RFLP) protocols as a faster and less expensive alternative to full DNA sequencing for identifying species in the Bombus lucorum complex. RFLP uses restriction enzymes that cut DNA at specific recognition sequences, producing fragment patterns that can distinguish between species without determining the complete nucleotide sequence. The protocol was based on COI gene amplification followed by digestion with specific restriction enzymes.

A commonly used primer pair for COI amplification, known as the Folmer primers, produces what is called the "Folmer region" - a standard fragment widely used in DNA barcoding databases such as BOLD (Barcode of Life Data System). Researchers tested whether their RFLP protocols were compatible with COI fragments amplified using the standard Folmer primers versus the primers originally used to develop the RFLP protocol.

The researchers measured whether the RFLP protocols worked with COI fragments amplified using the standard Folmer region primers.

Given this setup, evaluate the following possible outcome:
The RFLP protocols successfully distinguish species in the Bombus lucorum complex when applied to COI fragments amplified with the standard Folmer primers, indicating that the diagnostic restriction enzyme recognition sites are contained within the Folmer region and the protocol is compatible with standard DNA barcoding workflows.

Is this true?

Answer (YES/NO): NO